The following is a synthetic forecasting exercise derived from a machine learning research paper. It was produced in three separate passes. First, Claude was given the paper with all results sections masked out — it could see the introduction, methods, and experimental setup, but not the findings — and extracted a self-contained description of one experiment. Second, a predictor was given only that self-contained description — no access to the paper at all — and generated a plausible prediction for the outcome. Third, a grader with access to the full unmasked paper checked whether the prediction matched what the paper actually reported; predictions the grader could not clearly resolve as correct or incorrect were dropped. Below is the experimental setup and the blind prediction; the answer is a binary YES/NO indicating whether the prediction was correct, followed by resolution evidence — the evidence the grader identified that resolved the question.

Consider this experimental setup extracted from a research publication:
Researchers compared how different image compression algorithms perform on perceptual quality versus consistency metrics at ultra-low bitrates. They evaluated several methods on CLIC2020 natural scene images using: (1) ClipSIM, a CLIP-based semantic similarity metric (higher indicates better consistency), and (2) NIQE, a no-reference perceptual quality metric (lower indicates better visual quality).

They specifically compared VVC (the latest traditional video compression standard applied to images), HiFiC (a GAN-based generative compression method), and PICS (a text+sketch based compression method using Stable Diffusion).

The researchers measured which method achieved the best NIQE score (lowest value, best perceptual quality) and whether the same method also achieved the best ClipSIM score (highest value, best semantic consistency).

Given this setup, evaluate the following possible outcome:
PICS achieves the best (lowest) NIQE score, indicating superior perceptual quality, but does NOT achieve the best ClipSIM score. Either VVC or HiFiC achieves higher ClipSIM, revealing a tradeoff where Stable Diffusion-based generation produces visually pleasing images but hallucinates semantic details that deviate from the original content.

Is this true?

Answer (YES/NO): YES